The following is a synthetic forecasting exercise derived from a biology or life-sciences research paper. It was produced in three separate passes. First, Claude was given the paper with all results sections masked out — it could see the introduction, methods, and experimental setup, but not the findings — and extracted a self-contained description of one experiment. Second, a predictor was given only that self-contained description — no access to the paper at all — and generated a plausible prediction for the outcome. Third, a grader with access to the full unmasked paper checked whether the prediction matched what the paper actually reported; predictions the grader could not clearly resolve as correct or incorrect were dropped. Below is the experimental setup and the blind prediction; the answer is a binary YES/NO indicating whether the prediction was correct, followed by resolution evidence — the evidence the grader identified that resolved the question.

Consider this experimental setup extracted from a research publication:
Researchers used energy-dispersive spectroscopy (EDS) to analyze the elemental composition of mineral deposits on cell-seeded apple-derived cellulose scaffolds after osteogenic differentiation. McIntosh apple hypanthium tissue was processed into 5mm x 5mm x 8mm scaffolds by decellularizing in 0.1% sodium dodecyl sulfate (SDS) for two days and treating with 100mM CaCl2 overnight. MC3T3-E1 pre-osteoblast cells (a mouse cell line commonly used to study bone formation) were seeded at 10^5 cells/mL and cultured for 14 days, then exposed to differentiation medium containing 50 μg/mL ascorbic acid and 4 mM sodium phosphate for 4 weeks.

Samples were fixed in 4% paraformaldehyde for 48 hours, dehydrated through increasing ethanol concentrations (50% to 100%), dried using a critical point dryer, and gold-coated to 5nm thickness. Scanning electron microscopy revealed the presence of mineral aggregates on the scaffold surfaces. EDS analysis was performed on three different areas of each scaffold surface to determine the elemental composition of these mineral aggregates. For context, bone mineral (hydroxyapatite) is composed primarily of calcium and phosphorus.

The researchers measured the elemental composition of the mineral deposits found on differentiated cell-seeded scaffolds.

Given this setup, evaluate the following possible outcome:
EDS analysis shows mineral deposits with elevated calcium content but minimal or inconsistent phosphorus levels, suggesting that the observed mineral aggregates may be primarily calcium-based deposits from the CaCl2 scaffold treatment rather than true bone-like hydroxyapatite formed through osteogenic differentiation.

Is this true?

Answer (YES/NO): NO